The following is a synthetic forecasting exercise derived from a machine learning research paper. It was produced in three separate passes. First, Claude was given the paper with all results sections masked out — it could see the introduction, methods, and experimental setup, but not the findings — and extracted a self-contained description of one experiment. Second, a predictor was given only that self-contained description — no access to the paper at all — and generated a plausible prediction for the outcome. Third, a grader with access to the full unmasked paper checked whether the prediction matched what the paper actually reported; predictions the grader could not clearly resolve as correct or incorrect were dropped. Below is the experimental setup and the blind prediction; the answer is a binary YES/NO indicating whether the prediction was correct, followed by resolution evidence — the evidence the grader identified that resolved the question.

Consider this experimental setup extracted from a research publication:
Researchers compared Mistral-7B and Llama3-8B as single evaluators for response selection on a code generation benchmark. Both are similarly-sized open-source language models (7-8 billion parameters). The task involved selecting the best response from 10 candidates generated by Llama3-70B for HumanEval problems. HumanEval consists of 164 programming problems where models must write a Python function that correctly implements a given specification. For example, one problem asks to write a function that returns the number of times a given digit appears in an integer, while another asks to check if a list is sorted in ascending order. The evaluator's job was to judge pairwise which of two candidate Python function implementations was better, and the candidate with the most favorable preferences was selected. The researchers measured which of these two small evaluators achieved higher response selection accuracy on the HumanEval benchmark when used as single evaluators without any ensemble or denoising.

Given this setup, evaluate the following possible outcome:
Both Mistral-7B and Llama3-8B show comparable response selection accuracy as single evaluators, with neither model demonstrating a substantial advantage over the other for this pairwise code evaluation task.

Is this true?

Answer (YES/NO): NO